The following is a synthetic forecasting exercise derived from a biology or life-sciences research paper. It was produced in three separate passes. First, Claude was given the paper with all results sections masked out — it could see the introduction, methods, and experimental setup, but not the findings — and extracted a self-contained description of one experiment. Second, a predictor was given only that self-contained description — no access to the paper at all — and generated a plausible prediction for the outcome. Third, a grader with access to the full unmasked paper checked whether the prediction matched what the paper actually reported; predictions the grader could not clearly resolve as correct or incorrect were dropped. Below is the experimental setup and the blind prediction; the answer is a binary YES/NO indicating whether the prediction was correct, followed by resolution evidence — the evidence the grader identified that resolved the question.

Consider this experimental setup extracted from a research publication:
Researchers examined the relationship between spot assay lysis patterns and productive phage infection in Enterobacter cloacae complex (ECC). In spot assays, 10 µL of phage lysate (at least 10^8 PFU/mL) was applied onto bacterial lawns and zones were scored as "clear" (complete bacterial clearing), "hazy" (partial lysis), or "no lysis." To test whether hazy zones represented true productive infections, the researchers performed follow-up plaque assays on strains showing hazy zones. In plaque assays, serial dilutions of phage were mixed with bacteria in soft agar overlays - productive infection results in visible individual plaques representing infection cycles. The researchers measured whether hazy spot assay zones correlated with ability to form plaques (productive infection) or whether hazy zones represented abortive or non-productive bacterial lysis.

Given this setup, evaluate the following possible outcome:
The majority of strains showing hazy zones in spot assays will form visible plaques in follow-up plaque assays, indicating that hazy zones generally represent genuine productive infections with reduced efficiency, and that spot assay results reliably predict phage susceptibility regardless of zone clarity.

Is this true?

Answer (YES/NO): YES